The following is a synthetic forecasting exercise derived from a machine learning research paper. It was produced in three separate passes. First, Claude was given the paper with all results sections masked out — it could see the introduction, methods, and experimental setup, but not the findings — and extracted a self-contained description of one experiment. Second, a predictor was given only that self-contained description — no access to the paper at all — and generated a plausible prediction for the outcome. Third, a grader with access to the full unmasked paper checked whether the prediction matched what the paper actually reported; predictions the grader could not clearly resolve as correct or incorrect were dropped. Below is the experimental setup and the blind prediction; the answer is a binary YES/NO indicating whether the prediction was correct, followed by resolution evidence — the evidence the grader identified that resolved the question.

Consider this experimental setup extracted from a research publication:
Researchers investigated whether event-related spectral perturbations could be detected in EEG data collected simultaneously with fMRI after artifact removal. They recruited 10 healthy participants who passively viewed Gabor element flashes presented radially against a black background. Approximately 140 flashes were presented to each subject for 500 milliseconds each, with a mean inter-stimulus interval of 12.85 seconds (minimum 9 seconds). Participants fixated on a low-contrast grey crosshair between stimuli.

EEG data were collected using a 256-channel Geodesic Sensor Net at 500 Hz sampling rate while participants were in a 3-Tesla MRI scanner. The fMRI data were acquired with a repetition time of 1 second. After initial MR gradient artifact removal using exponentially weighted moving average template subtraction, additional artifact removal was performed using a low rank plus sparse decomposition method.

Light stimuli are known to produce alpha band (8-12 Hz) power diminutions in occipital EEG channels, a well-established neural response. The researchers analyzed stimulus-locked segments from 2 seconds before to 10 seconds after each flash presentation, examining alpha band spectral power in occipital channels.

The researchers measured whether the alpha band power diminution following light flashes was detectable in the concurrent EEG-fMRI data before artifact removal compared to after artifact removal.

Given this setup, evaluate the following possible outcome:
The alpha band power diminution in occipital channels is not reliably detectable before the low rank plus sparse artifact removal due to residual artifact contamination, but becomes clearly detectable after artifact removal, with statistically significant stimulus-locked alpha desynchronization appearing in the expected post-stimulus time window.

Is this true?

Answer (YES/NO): NO